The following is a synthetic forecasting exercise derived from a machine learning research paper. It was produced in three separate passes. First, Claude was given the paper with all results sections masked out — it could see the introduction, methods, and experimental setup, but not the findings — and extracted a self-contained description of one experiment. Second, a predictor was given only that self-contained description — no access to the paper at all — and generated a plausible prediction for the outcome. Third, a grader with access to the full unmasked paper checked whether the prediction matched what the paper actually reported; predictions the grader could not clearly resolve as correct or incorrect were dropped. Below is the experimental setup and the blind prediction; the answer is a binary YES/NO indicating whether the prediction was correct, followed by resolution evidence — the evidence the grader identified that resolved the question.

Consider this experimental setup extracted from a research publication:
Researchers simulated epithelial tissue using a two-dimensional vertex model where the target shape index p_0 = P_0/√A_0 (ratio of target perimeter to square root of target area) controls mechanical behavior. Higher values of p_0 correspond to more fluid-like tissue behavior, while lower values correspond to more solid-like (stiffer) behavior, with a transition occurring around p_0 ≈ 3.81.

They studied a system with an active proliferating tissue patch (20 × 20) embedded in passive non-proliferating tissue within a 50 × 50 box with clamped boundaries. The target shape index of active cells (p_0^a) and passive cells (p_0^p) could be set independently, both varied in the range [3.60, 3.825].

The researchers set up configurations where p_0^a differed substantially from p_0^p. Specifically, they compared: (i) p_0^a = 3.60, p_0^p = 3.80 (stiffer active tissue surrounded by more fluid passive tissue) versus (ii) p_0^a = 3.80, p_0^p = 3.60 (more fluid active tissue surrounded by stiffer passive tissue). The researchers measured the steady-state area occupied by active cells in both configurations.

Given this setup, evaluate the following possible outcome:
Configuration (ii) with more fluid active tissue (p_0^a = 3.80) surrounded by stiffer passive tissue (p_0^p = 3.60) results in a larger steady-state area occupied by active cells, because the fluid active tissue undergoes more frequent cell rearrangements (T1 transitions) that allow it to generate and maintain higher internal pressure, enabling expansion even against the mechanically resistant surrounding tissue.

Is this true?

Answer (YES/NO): NO